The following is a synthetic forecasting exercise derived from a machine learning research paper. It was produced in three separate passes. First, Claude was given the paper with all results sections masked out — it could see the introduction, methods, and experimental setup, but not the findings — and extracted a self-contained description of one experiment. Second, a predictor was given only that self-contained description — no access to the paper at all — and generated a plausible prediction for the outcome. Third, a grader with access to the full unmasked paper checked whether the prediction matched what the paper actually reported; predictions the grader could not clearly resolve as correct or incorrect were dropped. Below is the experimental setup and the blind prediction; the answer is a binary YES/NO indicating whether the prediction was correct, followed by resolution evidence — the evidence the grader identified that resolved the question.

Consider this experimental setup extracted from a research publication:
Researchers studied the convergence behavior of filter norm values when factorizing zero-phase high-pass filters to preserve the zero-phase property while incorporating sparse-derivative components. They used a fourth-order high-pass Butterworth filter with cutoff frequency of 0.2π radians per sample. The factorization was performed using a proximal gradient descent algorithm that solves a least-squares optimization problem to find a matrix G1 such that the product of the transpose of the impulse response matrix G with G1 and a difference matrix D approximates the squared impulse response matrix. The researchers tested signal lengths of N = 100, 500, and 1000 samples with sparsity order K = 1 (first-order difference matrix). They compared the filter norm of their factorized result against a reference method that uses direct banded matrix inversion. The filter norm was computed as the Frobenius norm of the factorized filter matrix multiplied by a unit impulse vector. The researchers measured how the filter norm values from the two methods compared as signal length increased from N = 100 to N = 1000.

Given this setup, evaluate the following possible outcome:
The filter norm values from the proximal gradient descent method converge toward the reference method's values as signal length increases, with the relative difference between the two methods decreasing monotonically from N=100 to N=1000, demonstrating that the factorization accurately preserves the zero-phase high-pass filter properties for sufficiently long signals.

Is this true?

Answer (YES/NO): YES